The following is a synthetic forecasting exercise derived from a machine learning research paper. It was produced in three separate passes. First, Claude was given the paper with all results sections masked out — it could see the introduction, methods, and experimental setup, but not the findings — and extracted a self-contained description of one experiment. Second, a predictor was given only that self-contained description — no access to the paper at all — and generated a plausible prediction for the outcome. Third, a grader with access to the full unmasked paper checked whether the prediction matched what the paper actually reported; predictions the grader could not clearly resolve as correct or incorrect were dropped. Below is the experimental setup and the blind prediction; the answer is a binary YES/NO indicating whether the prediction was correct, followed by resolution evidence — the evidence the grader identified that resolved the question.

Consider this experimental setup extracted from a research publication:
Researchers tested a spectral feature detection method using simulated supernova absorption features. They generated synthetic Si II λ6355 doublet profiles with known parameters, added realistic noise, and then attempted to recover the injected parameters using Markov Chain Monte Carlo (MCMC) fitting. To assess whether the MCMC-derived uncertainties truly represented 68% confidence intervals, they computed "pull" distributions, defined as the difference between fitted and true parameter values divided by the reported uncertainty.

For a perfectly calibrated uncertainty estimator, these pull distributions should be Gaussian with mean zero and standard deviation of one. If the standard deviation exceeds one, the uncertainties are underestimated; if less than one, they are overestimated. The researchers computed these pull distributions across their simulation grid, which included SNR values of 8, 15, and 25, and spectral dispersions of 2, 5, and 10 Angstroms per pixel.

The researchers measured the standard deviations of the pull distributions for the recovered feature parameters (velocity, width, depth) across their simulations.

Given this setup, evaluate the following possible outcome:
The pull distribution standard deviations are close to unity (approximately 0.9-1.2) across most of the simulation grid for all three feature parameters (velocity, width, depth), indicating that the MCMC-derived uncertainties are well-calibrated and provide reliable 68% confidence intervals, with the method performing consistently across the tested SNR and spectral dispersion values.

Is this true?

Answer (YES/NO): NO